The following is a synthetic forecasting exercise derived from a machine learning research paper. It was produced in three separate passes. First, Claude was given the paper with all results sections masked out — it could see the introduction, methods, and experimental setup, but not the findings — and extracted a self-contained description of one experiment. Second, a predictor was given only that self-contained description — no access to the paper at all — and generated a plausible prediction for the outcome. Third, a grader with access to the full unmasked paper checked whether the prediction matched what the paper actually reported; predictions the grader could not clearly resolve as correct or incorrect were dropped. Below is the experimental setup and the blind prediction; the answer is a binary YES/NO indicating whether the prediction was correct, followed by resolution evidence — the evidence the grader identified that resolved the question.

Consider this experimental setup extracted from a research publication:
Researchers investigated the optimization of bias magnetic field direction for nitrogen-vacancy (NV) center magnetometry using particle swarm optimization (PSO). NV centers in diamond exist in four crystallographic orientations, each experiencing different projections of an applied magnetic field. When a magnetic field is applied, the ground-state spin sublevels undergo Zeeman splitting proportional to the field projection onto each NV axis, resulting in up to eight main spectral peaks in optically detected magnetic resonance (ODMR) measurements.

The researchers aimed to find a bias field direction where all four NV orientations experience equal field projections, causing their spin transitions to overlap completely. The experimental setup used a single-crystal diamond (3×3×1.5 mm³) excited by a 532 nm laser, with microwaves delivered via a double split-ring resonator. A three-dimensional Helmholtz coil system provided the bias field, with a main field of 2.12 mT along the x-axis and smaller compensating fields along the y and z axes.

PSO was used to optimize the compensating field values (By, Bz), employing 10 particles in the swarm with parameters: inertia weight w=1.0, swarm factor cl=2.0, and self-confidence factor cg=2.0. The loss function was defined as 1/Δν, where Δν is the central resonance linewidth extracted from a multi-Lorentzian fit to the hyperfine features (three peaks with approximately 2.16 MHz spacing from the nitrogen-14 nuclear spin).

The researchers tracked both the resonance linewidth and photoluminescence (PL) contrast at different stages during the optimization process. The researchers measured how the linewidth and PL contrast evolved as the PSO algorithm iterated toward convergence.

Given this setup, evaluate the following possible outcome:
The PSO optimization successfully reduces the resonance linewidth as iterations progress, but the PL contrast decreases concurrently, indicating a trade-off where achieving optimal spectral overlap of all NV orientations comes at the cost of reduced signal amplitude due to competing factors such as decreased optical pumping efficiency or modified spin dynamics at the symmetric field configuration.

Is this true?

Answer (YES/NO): NO